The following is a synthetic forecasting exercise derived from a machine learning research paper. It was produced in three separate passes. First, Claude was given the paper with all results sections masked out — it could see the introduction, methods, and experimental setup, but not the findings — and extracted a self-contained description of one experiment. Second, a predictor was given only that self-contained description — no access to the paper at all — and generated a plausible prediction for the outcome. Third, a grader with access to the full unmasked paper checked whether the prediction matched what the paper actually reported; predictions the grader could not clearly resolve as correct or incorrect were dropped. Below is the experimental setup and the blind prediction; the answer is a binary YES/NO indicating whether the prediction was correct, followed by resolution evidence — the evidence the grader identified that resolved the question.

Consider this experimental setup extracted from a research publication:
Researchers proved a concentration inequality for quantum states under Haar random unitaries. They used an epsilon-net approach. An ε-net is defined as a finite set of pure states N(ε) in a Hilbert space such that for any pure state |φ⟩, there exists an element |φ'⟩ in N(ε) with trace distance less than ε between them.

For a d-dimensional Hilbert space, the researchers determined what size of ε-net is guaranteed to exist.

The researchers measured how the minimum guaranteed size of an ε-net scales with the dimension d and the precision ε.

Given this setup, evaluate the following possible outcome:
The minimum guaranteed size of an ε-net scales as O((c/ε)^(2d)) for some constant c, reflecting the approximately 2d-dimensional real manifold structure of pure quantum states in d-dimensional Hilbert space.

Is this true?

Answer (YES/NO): YES